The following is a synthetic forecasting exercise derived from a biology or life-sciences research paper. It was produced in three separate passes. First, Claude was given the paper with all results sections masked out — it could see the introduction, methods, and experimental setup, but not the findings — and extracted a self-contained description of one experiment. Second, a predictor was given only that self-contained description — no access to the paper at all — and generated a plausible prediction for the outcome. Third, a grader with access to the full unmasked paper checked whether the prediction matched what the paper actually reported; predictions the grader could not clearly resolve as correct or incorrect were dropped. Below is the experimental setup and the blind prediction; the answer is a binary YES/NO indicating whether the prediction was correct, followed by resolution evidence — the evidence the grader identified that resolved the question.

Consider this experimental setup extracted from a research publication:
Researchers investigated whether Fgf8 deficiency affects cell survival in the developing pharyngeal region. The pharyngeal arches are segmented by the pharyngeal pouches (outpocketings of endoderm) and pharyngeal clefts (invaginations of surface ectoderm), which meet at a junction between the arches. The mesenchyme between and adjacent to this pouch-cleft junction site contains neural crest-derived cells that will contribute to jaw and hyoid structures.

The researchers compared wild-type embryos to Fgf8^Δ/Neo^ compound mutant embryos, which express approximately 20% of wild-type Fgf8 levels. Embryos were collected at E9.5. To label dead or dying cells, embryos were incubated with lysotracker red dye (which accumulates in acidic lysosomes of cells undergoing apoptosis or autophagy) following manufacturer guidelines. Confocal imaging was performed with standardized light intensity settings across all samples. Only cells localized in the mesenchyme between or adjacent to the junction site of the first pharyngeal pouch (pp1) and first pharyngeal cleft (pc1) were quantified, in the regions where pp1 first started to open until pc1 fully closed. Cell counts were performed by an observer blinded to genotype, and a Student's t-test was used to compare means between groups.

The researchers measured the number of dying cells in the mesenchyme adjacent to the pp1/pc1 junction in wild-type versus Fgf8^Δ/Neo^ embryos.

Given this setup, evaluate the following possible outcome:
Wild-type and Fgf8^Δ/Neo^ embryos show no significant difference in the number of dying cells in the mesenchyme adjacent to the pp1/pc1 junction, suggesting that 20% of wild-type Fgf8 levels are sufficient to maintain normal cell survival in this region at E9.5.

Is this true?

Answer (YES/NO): NO